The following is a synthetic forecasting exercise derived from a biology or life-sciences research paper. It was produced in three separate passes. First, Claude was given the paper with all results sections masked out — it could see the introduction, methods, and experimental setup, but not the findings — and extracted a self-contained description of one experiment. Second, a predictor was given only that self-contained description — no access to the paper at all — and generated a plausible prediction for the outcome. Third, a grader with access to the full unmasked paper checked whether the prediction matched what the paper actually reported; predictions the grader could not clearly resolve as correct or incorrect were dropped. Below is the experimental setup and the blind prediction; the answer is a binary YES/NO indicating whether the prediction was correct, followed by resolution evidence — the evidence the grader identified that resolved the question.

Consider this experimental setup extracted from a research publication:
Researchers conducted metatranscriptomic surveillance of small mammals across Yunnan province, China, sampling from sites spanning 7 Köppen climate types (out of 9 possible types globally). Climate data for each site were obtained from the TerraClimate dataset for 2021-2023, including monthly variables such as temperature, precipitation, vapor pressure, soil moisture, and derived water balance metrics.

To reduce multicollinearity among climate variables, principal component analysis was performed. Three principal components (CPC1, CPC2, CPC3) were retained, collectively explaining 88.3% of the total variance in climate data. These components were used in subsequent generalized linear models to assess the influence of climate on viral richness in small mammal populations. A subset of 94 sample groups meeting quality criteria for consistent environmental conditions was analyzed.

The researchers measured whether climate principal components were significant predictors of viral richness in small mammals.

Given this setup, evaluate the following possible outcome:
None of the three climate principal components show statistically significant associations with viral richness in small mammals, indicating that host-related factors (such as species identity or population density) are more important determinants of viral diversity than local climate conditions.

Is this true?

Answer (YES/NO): NO